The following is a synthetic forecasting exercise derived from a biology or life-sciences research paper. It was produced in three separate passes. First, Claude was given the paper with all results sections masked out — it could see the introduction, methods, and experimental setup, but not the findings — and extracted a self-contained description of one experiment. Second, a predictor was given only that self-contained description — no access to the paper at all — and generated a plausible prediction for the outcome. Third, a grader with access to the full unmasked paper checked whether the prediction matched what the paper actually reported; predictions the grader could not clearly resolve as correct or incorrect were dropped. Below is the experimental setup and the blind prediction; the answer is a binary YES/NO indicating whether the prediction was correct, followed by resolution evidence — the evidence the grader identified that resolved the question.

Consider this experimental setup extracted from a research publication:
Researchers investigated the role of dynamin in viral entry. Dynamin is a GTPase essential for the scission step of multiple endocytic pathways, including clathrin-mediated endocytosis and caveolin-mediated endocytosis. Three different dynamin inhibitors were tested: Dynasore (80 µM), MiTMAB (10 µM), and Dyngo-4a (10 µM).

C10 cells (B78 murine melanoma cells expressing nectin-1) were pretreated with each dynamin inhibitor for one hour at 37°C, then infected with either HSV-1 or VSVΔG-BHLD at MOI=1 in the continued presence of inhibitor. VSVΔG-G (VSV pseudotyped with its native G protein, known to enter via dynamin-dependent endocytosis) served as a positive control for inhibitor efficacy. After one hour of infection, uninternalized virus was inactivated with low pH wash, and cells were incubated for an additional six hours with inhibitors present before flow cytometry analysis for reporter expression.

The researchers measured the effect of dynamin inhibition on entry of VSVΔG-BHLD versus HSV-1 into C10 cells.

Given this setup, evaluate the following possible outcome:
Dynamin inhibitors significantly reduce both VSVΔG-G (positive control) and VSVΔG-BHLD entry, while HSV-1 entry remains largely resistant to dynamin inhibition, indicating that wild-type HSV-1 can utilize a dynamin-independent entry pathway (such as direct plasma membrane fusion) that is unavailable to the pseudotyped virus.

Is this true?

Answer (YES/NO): NO